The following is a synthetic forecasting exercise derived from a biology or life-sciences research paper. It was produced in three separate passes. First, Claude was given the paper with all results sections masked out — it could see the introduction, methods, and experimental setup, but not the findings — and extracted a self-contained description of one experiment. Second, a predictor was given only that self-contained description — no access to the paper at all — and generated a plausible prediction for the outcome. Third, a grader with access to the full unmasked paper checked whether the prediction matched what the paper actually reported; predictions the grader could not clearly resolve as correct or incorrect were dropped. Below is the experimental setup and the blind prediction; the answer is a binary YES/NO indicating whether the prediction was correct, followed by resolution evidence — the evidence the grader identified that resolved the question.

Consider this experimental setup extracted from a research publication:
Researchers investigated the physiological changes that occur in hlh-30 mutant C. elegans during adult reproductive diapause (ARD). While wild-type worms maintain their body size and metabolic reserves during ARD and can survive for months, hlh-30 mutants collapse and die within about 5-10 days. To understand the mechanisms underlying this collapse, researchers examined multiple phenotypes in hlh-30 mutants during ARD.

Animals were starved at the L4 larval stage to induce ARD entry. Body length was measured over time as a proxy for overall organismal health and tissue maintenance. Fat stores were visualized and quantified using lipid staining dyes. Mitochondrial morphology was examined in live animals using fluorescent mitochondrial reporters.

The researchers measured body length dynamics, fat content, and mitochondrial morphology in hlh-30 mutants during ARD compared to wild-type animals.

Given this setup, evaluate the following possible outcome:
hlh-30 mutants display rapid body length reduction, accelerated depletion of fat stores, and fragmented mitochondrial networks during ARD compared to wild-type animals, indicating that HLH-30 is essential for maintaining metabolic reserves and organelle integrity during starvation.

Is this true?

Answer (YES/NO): YES